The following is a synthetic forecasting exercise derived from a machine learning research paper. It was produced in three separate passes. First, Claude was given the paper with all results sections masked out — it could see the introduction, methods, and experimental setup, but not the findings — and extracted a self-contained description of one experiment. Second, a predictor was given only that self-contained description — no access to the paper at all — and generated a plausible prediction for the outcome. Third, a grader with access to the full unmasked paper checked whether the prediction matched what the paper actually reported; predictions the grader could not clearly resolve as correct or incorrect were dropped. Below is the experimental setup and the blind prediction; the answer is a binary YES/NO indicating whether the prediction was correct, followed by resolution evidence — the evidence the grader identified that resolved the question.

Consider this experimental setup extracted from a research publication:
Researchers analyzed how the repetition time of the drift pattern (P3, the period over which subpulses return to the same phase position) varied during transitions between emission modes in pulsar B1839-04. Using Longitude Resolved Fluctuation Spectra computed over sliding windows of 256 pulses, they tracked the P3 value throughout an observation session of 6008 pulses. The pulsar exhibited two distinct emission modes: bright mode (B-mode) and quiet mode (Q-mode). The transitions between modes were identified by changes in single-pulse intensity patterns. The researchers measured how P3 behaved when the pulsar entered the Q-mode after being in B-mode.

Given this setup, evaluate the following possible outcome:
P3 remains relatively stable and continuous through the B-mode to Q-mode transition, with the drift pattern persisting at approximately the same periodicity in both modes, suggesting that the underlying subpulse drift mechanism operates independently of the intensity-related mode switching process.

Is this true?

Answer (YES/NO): NO